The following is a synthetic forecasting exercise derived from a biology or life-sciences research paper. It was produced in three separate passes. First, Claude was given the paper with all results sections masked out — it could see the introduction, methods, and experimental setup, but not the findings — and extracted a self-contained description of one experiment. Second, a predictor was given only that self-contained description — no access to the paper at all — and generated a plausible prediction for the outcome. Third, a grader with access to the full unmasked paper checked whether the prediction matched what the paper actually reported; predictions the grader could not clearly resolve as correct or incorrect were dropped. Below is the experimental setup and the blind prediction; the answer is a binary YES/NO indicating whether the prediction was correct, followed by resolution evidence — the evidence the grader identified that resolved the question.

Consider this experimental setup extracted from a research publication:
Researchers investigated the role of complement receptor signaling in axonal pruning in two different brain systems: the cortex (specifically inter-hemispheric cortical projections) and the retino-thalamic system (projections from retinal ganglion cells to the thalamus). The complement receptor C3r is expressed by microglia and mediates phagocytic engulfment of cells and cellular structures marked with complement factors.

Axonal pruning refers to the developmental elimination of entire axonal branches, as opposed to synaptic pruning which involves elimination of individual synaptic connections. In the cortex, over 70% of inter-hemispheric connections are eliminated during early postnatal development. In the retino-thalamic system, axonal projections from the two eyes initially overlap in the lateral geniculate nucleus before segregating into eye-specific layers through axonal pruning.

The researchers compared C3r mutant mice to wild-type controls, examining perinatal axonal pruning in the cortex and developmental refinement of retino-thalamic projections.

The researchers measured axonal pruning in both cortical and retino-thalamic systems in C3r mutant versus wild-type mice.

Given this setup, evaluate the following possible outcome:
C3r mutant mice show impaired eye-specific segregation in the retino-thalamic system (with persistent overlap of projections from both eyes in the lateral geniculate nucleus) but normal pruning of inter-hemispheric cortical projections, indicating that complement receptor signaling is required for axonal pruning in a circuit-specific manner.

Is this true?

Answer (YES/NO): YES